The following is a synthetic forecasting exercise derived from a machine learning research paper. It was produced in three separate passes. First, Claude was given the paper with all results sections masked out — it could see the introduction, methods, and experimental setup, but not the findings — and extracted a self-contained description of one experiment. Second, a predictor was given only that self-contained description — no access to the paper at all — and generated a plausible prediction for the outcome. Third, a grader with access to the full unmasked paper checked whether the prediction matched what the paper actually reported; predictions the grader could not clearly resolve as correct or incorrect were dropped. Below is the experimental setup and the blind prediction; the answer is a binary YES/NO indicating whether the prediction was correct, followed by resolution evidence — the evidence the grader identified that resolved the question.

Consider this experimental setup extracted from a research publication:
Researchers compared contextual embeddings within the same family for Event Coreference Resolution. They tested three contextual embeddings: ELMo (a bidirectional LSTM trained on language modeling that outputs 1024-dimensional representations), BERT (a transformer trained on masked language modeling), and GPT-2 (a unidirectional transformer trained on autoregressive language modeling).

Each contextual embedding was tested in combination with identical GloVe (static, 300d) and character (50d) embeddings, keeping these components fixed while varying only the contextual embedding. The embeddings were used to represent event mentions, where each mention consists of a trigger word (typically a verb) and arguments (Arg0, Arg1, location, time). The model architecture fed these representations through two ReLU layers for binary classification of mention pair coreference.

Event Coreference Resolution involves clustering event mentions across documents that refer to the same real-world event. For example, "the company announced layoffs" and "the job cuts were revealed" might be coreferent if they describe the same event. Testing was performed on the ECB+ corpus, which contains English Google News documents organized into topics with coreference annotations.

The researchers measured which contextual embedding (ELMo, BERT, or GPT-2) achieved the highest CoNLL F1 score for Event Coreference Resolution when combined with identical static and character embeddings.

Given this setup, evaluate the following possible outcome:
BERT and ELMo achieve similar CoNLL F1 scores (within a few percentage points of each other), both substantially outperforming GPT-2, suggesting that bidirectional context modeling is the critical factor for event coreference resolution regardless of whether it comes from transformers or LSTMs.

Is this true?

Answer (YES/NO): NO